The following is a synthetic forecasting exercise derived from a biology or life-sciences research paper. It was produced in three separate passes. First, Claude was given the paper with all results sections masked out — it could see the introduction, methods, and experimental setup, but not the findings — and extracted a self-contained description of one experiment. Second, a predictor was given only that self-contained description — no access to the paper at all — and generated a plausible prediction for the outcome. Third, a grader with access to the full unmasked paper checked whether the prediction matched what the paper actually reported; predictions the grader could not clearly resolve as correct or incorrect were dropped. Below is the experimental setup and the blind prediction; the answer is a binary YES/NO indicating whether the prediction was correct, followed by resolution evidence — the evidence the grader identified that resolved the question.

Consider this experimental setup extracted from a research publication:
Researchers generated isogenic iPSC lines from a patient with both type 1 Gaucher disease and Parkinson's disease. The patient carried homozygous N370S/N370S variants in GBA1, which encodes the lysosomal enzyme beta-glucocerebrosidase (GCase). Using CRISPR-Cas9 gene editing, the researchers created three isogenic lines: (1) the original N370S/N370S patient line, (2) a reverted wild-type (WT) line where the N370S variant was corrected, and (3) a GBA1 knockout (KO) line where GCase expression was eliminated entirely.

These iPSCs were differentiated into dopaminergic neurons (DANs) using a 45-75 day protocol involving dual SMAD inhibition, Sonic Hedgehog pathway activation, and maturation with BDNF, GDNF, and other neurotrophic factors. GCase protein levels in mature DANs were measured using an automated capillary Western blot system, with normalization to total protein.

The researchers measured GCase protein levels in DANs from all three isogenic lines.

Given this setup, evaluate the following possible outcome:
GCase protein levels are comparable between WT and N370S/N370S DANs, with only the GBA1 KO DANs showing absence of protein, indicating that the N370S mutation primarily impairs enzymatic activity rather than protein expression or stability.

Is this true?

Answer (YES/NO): NO